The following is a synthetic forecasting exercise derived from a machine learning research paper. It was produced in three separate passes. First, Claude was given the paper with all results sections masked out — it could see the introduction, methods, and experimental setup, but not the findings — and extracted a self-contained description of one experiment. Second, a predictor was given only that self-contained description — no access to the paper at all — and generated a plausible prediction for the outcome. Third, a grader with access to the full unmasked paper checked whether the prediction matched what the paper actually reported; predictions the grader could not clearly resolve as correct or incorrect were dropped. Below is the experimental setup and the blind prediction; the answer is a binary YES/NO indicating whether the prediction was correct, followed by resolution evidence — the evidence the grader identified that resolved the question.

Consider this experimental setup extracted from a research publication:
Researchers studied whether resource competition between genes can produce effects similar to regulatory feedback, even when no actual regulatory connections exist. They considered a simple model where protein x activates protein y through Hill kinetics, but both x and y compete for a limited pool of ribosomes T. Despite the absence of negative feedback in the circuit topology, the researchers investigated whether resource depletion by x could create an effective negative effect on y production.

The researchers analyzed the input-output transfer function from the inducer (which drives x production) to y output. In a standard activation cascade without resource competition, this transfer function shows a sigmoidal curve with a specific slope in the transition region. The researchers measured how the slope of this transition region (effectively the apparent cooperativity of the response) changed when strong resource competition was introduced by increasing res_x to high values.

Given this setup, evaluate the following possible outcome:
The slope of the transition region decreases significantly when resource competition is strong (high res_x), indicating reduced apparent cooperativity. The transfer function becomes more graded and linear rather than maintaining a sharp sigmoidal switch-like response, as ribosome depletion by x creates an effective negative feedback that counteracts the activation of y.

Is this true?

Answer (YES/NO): NO